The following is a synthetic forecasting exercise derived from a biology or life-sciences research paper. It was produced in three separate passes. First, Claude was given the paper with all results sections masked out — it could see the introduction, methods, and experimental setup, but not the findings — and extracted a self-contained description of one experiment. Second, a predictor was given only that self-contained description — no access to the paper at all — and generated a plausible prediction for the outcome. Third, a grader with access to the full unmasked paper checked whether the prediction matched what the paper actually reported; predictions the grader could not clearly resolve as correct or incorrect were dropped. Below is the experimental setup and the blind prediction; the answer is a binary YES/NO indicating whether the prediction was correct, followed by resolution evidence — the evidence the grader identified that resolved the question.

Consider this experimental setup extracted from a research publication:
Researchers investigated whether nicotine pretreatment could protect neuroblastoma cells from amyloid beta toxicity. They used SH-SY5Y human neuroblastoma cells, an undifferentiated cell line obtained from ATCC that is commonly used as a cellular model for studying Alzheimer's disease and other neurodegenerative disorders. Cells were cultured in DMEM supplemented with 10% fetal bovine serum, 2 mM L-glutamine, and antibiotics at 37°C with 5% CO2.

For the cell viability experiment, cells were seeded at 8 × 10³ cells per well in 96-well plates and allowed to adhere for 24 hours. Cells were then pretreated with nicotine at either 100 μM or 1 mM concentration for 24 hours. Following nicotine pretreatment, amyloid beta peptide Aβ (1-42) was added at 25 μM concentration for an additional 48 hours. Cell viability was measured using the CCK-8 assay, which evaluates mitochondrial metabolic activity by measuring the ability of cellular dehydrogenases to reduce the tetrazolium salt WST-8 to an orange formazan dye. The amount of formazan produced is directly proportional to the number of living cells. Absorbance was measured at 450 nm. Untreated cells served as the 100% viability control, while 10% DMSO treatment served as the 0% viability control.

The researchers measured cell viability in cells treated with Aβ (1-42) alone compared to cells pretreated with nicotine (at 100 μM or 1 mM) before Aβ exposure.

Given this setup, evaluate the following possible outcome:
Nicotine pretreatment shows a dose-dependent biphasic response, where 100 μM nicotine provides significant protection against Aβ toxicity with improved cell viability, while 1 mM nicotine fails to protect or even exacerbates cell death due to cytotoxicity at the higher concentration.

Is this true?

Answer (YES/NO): NO